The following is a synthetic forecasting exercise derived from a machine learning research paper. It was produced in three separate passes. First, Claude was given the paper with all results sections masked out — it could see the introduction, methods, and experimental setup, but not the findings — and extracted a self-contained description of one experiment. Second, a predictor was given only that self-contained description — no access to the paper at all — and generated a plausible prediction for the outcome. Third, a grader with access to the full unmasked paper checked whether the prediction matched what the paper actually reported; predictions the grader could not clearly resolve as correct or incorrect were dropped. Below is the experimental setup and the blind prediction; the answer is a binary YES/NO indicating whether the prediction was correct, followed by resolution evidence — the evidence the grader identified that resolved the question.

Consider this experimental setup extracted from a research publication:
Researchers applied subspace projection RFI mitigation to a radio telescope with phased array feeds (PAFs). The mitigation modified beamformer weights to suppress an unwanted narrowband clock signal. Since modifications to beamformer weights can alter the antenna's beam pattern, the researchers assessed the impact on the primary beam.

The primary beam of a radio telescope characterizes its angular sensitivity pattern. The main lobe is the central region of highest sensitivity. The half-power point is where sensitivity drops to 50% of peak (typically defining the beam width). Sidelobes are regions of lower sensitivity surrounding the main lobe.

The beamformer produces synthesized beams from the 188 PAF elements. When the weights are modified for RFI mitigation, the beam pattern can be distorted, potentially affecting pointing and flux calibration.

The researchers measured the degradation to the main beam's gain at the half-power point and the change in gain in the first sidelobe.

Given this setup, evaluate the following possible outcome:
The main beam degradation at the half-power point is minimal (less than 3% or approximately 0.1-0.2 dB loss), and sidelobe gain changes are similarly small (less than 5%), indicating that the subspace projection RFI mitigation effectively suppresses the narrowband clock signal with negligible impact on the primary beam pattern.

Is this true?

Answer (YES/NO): NO